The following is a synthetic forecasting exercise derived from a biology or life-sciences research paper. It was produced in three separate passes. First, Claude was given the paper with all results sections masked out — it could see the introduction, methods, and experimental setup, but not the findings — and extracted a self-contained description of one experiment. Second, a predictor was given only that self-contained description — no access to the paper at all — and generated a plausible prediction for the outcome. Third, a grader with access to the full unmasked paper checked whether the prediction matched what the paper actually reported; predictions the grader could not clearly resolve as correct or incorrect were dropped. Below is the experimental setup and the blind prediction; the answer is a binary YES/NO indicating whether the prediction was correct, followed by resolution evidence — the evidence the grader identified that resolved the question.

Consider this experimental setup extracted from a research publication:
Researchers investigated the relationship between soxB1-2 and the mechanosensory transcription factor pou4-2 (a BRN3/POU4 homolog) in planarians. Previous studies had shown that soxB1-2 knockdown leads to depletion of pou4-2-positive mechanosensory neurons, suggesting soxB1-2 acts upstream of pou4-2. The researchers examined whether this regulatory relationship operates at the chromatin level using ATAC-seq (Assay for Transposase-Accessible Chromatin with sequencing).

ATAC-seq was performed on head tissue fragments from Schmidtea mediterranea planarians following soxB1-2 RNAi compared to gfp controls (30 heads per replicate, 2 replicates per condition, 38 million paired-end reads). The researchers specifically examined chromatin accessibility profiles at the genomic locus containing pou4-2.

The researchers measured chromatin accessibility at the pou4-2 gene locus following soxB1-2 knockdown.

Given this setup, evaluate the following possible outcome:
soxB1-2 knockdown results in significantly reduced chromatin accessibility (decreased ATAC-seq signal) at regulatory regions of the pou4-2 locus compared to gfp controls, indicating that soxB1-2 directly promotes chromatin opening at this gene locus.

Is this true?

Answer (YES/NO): NO